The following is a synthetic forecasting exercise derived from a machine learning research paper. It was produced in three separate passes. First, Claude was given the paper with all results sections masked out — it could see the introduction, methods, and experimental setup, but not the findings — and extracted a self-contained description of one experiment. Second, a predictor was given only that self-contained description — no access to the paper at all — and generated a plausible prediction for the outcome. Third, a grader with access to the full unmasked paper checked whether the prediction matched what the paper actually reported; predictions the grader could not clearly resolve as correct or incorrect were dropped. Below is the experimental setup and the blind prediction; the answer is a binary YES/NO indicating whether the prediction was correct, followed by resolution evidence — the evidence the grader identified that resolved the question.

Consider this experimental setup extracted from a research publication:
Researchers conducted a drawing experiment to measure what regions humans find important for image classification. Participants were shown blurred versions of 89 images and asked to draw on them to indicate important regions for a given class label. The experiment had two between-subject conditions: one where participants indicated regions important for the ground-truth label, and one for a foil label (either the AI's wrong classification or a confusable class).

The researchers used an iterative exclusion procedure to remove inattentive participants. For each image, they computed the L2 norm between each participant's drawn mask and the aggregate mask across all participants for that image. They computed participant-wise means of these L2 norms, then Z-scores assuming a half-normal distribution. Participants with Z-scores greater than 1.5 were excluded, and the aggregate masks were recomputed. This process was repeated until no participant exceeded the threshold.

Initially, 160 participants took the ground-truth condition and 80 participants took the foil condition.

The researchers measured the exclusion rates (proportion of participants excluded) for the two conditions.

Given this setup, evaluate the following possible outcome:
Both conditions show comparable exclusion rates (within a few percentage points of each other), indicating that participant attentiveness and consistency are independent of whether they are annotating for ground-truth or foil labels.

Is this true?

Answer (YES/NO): NO